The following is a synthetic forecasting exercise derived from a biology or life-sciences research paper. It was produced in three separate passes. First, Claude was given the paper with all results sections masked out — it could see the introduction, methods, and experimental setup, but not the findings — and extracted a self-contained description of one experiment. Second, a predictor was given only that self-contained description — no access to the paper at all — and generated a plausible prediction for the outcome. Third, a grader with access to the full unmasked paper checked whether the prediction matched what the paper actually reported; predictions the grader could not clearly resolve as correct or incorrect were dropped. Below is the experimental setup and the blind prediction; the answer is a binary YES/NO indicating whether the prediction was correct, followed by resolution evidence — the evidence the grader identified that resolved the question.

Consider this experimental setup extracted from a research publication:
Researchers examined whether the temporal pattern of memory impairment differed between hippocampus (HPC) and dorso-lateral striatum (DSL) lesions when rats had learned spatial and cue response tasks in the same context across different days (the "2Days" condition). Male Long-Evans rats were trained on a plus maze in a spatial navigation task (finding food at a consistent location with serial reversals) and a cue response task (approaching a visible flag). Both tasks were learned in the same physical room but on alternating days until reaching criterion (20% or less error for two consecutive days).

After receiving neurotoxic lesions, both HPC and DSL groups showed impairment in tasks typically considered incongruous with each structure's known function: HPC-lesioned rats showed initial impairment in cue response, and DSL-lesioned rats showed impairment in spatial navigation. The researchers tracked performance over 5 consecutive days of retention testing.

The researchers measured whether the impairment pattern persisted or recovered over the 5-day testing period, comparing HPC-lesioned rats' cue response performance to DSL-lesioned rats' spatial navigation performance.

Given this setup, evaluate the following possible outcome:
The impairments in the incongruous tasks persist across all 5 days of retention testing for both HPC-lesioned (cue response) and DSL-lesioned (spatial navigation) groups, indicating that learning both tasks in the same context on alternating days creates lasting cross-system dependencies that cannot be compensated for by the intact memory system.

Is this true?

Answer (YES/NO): NO